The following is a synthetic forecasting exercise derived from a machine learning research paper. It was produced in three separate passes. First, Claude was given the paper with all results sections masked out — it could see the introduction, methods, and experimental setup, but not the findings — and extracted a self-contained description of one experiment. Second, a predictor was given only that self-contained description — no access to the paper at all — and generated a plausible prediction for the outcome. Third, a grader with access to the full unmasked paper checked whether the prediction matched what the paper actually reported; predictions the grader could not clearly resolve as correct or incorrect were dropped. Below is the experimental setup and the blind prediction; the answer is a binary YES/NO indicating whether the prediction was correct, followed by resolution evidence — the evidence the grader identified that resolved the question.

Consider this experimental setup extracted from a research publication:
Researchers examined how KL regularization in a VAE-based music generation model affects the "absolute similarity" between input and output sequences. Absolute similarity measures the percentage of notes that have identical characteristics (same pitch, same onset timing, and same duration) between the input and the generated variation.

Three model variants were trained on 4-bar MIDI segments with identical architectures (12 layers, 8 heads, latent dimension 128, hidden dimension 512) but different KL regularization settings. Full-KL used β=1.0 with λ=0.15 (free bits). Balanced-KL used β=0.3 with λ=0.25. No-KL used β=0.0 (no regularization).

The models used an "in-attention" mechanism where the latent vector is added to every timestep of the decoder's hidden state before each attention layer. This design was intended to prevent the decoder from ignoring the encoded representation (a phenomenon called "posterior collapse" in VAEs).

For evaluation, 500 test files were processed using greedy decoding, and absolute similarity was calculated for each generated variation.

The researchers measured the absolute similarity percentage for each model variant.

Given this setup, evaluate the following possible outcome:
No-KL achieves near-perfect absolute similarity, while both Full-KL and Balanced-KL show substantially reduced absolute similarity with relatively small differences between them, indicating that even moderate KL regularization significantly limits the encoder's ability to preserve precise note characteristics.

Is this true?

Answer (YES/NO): NO